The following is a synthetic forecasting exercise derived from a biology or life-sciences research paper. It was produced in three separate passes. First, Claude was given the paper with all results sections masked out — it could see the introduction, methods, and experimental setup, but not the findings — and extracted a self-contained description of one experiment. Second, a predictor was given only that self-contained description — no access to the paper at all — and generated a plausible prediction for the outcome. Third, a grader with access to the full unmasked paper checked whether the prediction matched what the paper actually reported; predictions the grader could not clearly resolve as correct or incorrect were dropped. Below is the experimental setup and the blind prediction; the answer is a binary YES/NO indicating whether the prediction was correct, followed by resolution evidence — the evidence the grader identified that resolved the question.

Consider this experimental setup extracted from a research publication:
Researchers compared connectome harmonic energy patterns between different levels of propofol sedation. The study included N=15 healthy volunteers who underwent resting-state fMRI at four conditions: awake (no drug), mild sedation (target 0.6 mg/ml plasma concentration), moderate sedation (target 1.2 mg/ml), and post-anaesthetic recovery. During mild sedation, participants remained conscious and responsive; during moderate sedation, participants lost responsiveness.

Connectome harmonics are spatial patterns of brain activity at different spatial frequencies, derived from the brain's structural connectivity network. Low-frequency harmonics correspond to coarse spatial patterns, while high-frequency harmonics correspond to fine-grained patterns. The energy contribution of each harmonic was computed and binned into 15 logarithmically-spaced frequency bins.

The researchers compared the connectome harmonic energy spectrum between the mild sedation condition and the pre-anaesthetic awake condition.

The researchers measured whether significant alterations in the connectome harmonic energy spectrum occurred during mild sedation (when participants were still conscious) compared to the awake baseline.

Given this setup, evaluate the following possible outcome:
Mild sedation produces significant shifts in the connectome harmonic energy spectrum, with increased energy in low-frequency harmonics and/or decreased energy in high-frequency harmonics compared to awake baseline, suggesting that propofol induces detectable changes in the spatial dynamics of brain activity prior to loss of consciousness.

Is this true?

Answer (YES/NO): NO